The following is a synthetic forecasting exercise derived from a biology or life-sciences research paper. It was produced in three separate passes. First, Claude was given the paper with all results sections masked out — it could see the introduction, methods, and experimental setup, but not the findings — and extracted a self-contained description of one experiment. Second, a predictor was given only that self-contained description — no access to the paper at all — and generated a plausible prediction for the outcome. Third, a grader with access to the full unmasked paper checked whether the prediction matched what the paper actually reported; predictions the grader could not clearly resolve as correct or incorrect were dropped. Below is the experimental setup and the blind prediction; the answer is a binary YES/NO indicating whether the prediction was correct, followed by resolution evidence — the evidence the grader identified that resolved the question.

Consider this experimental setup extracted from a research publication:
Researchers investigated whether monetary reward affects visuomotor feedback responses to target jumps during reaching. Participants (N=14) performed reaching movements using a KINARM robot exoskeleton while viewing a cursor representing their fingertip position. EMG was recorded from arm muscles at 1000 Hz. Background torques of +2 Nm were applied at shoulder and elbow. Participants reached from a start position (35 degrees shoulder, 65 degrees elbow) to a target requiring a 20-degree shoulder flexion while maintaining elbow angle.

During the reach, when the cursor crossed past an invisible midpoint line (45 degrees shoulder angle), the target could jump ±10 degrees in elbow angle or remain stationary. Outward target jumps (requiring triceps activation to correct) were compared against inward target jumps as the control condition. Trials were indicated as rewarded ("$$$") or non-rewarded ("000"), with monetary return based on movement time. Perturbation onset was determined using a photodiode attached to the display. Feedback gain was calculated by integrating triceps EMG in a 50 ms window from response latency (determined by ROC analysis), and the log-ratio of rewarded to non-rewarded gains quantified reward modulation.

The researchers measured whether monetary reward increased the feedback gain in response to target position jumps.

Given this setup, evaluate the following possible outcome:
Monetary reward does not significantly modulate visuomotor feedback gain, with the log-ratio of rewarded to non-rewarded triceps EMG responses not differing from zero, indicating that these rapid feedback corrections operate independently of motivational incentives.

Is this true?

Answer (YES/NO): NO